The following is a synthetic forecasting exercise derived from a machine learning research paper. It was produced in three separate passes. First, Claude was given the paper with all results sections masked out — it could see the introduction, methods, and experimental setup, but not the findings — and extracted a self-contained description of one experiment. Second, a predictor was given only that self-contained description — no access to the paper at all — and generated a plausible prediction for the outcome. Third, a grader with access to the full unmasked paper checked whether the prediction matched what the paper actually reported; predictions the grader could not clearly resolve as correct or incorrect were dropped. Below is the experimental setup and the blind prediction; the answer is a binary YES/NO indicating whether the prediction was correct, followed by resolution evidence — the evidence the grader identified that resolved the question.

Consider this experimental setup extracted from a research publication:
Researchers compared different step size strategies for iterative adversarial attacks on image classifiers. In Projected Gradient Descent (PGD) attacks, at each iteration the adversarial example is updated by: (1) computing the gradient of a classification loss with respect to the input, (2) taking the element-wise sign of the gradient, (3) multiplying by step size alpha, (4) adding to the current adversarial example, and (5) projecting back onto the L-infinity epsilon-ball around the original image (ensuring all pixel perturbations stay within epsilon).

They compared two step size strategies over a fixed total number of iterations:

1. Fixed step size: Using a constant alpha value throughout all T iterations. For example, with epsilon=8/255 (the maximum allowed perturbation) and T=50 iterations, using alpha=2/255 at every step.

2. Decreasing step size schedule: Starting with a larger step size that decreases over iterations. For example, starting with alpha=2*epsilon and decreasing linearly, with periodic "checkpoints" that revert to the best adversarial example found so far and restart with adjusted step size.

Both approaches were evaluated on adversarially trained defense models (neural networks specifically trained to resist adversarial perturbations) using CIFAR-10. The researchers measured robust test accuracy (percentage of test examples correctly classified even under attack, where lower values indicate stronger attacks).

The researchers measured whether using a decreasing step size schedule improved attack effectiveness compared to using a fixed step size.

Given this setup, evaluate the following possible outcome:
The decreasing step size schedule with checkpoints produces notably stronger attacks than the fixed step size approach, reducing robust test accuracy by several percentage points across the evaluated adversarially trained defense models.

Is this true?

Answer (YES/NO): NO